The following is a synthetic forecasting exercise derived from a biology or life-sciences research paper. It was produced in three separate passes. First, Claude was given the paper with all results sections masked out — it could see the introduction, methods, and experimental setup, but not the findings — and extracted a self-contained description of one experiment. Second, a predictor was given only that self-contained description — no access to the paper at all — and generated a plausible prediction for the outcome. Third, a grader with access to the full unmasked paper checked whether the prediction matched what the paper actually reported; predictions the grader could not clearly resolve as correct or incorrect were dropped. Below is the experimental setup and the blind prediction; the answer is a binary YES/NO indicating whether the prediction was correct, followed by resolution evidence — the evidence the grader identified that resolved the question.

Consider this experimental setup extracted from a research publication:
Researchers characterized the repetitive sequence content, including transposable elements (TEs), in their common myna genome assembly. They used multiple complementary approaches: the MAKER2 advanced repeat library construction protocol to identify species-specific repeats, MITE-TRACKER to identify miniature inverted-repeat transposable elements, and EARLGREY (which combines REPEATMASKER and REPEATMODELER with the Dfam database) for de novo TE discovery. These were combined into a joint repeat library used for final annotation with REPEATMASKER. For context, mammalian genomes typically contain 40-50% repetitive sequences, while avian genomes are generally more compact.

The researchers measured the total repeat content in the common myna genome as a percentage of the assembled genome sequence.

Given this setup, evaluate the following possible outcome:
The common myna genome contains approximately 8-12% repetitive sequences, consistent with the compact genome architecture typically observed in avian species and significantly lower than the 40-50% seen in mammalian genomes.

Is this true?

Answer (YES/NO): YES